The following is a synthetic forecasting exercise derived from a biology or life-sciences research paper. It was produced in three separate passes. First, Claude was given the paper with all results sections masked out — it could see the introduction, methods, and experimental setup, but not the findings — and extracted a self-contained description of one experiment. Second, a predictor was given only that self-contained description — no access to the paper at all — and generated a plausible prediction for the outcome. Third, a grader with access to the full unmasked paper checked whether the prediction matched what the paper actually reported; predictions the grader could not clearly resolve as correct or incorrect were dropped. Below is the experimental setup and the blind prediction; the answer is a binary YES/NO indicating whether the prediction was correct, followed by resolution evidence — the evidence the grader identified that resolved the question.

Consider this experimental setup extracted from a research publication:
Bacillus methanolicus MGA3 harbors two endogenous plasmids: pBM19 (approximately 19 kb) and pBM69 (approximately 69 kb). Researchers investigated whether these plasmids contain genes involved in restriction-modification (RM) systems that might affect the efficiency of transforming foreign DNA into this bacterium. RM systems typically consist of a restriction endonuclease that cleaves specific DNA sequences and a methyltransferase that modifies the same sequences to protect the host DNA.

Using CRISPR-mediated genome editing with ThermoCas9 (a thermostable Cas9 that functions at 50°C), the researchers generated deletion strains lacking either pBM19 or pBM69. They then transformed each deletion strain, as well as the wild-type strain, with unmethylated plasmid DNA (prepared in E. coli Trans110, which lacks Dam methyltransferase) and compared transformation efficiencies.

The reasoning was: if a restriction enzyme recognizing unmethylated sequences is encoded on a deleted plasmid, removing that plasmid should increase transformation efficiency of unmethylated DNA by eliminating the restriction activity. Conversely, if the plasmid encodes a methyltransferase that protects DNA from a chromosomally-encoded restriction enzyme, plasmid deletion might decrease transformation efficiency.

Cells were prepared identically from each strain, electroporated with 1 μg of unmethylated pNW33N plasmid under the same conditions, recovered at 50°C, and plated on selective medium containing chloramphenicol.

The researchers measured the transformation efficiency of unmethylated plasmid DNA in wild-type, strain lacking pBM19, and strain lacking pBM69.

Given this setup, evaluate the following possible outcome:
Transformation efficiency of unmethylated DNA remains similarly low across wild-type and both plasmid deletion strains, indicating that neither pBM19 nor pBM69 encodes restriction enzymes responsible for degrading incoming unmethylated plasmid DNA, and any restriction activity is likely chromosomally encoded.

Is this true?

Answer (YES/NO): NO